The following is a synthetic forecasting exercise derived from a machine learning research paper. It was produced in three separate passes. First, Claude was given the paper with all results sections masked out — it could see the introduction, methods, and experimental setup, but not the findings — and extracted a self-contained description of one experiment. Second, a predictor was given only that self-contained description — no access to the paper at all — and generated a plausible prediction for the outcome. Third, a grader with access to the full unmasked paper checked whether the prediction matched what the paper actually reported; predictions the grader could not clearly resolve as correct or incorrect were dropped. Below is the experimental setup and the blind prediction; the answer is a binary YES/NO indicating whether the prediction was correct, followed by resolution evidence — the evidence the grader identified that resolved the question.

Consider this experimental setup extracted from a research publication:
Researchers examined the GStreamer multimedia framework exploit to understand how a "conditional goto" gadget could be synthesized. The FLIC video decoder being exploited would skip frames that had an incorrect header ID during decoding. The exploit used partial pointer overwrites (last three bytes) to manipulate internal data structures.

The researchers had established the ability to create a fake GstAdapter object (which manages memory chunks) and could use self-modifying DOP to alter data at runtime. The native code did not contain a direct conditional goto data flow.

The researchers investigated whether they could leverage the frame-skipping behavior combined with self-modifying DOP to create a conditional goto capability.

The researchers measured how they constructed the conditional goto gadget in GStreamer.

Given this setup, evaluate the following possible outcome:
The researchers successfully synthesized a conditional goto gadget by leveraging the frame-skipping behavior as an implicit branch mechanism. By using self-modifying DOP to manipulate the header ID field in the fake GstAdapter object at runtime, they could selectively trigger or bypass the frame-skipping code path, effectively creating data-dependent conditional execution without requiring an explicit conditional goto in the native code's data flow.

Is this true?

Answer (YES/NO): NO